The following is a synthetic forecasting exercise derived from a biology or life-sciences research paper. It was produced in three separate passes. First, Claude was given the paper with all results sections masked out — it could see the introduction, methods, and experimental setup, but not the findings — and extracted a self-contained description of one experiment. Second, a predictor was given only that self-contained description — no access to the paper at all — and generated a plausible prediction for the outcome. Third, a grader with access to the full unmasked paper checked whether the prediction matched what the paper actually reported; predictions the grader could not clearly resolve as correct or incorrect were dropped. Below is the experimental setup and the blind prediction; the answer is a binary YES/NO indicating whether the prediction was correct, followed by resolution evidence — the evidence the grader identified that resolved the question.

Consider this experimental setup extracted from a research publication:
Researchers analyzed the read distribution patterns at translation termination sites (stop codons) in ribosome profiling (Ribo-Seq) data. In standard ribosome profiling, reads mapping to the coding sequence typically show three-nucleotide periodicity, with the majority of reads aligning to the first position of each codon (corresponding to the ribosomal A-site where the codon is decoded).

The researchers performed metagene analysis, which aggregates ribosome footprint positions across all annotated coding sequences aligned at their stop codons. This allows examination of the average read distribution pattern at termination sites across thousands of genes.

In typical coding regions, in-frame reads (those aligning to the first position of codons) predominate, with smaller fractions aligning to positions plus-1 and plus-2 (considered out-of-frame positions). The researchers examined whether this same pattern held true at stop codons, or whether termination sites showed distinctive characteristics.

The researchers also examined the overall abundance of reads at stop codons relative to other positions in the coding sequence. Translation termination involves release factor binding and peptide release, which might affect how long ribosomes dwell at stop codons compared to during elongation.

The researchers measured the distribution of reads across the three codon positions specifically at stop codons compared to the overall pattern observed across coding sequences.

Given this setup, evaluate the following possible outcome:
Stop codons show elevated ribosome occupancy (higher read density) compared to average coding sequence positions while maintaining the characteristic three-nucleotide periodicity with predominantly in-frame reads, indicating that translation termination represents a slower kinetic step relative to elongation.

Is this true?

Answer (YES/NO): NO